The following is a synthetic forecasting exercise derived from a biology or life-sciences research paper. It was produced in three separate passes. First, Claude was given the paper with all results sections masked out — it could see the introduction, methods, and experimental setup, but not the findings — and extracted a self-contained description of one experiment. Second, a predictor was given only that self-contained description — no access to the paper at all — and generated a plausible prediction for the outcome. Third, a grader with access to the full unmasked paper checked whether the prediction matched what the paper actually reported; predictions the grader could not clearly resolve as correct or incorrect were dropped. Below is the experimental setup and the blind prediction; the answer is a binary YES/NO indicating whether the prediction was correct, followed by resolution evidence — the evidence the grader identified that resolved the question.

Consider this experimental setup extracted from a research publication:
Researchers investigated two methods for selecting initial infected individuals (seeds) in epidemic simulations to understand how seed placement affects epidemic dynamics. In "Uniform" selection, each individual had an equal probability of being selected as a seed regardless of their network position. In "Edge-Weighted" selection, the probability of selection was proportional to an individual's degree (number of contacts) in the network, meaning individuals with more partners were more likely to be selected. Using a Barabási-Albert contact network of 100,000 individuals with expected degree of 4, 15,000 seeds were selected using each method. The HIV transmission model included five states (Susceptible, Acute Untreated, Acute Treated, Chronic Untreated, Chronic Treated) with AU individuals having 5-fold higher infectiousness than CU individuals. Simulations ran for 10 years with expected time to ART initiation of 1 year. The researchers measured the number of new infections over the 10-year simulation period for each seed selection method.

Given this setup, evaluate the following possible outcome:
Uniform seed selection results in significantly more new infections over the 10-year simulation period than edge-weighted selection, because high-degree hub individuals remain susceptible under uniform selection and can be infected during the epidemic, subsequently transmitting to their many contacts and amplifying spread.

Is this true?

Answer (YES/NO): NO